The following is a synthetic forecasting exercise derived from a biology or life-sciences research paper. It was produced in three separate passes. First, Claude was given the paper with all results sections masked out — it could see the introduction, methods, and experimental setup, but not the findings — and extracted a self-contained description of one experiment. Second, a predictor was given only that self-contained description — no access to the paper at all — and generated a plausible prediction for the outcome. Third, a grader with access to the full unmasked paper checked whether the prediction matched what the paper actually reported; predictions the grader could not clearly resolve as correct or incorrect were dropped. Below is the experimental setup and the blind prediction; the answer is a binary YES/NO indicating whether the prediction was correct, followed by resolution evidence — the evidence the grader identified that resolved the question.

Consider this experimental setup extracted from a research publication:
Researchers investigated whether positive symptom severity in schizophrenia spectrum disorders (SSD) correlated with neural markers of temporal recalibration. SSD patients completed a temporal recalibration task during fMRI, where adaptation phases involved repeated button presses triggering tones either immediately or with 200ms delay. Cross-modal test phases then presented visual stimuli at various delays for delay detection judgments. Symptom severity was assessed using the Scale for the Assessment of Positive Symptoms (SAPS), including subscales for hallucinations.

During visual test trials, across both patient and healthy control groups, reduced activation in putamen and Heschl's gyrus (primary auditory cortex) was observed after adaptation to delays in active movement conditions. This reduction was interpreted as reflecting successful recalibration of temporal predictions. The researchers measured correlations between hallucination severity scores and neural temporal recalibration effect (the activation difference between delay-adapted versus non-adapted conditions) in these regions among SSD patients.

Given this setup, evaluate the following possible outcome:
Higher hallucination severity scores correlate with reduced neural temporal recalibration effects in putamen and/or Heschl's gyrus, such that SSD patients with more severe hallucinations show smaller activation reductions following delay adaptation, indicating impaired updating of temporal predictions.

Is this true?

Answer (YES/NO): YES